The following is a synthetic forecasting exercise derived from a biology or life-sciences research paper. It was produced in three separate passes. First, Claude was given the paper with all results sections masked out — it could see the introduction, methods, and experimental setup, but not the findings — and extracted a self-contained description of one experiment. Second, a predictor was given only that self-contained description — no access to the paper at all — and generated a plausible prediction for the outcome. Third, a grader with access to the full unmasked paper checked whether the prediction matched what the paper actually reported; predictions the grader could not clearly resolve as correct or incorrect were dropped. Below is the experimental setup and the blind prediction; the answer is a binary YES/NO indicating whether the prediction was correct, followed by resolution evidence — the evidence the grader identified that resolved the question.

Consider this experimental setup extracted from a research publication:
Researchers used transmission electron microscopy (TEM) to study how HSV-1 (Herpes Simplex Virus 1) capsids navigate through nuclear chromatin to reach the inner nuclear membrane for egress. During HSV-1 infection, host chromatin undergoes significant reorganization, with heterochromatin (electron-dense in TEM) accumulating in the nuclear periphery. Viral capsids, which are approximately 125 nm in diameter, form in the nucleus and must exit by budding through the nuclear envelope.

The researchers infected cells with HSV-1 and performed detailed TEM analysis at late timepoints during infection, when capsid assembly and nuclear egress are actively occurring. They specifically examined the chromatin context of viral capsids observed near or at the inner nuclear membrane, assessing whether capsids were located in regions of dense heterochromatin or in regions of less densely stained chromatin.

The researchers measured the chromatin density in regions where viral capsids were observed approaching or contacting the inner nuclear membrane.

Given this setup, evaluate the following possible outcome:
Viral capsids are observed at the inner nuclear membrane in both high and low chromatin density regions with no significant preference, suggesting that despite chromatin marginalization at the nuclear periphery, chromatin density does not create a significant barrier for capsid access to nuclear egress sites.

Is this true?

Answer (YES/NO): NO